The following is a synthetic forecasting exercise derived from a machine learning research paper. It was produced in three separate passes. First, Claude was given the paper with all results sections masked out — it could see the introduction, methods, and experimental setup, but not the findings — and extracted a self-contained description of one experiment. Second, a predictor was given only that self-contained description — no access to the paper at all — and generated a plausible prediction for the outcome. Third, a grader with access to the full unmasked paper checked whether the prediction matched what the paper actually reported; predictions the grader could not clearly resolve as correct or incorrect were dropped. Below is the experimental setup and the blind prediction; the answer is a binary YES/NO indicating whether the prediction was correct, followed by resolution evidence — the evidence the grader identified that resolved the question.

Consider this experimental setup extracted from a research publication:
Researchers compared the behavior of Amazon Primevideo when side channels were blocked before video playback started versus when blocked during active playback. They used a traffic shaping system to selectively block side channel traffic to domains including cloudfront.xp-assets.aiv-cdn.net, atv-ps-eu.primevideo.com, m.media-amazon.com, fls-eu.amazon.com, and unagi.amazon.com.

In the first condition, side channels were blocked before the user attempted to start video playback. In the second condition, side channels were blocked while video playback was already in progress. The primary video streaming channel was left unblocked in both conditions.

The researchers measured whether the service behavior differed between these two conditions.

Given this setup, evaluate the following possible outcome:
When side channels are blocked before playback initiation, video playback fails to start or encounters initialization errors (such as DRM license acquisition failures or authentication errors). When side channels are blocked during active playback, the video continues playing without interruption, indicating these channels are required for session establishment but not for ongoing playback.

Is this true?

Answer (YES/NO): NO